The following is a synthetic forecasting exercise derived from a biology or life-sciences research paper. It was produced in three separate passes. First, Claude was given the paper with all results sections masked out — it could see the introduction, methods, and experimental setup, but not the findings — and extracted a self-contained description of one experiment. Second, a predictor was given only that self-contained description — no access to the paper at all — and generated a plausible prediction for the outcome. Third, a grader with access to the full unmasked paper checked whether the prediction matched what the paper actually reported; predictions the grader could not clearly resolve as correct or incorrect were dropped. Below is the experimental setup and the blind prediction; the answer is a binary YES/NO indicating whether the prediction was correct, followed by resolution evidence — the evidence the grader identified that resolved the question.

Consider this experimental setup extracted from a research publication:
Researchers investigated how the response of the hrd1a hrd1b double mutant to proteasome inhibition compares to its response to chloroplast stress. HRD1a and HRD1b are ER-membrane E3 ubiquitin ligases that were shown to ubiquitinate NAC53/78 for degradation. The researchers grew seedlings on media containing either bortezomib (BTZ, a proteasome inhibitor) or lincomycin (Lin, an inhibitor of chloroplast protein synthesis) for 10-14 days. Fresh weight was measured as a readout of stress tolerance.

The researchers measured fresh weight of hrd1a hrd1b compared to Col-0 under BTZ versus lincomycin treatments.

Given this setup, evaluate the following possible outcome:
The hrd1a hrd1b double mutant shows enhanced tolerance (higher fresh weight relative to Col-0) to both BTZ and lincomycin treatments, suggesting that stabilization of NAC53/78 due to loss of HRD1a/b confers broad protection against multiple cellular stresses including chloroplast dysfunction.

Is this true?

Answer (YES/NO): NO